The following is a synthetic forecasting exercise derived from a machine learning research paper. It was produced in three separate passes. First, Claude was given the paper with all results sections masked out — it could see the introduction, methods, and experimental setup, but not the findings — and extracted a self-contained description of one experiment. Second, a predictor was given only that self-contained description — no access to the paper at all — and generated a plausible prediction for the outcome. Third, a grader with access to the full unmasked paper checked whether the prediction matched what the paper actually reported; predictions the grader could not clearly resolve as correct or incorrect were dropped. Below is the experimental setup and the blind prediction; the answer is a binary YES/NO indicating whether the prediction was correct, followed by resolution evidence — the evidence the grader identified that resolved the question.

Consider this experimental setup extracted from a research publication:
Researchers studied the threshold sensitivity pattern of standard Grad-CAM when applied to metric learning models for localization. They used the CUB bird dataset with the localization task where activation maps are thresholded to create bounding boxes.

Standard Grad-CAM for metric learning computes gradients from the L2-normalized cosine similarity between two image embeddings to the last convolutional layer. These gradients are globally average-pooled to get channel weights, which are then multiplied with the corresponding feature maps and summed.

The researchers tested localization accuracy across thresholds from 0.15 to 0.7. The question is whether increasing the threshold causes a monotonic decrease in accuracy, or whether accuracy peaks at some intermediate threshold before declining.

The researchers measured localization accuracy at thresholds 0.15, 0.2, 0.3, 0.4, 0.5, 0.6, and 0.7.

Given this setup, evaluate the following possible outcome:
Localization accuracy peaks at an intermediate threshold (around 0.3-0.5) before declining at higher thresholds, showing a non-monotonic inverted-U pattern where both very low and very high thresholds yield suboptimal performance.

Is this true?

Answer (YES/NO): NO